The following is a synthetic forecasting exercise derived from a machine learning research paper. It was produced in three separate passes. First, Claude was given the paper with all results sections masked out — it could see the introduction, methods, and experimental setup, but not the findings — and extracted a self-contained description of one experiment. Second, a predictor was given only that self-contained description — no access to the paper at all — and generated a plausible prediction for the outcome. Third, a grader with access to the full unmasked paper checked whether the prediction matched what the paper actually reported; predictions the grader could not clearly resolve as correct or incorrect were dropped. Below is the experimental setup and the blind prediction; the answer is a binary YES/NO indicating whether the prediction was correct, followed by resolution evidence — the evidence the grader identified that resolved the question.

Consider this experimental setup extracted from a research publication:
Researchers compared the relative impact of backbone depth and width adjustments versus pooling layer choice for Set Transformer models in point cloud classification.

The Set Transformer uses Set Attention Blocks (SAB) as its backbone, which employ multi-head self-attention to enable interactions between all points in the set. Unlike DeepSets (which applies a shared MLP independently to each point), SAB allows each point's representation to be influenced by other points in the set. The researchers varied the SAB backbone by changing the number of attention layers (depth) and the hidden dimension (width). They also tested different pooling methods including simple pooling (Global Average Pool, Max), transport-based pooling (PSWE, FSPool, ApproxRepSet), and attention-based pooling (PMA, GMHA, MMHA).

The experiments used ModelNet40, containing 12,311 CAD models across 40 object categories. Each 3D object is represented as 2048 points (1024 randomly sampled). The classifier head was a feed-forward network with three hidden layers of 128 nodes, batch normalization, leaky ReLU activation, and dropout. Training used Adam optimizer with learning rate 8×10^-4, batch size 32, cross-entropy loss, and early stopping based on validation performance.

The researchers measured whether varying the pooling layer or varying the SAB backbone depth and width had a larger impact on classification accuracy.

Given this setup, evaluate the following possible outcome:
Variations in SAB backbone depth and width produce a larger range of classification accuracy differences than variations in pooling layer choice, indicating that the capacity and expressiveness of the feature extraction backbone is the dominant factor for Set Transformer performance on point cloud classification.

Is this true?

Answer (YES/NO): NO